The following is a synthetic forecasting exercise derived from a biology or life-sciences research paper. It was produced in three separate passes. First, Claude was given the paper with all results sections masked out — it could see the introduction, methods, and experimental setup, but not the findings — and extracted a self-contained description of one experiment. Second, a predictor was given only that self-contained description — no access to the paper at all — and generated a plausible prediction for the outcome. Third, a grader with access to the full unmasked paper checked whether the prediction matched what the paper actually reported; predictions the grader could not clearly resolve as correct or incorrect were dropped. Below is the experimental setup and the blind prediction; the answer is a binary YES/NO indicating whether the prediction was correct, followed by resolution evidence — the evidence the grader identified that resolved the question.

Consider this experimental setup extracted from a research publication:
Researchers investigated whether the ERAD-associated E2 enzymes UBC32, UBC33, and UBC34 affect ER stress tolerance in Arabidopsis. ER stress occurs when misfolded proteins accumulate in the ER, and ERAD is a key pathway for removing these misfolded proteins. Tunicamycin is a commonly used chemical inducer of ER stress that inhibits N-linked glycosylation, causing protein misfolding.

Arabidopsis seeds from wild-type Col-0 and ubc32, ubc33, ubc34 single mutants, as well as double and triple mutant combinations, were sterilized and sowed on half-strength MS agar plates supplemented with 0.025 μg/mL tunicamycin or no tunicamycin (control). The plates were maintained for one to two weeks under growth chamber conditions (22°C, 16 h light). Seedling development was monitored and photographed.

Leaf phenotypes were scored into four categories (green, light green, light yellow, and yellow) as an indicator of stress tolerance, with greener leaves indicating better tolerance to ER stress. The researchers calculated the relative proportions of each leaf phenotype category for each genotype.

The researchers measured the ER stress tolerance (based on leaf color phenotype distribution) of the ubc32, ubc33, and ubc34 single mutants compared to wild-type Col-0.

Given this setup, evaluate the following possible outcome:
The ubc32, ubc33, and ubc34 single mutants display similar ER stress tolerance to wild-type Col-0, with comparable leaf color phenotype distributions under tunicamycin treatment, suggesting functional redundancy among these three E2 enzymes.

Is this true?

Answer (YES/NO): NO